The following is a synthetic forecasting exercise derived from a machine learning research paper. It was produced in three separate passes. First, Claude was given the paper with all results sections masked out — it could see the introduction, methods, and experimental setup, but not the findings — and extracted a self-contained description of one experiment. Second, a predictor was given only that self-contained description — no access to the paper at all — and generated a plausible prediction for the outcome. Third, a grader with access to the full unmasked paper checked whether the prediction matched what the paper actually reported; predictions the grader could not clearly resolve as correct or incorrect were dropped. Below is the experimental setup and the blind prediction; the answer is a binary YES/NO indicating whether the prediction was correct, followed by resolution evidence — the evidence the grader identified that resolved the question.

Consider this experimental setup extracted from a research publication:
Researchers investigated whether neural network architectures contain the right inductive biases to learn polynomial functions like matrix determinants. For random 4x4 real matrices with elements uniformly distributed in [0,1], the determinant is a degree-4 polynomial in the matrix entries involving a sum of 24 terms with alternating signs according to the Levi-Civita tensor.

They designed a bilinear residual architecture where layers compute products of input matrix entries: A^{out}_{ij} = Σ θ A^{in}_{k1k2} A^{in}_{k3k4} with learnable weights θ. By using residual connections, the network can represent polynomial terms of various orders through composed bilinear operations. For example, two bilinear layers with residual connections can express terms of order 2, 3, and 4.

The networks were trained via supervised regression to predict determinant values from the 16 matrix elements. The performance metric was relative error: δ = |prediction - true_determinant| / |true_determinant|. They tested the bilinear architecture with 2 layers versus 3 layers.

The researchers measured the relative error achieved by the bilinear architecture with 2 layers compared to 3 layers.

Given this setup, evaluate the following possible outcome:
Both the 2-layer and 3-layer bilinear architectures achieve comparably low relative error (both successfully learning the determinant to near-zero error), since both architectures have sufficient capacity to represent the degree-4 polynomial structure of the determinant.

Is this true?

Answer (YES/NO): YES